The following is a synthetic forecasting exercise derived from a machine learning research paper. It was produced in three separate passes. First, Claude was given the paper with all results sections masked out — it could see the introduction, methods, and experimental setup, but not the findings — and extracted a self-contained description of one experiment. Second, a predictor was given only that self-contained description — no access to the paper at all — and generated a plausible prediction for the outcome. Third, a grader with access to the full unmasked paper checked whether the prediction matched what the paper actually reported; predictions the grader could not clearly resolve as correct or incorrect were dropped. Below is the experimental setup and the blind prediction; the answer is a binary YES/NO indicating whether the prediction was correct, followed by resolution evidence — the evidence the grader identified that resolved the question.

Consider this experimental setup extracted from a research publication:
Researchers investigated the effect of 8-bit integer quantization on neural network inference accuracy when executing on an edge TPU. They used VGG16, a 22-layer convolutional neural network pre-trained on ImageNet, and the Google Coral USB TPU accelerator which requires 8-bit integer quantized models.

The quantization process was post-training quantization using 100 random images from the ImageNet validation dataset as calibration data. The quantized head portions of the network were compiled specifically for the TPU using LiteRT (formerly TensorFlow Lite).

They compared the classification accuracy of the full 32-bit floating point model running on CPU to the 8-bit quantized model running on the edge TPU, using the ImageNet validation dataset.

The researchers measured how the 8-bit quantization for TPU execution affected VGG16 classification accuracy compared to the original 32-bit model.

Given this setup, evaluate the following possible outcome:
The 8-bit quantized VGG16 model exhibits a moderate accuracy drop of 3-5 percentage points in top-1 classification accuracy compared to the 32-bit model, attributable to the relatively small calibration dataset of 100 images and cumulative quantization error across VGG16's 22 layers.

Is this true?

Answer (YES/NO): NO